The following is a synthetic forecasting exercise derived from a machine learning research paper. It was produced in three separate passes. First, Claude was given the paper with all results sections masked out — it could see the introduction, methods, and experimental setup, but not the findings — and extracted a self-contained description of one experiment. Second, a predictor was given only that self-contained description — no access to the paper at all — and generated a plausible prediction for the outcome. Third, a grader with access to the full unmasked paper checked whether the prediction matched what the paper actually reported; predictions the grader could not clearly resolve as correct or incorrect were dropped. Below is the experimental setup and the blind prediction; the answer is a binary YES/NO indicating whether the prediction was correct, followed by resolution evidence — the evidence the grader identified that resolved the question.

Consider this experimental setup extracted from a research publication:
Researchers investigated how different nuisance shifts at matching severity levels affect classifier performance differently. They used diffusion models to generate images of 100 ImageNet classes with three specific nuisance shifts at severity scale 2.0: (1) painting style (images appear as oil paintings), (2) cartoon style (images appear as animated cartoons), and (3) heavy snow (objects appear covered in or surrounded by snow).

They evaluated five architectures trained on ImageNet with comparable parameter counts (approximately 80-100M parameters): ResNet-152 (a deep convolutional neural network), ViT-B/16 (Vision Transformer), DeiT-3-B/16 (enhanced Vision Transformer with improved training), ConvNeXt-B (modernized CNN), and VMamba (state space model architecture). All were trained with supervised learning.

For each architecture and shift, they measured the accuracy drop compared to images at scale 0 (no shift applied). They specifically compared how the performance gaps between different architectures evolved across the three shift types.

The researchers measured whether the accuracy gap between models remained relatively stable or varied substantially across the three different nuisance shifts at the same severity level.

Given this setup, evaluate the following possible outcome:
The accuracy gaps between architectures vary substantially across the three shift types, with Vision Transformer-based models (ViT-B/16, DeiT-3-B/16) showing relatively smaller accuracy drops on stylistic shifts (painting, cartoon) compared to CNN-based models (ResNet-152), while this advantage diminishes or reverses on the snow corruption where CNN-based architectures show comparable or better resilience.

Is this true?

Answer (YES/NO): NO